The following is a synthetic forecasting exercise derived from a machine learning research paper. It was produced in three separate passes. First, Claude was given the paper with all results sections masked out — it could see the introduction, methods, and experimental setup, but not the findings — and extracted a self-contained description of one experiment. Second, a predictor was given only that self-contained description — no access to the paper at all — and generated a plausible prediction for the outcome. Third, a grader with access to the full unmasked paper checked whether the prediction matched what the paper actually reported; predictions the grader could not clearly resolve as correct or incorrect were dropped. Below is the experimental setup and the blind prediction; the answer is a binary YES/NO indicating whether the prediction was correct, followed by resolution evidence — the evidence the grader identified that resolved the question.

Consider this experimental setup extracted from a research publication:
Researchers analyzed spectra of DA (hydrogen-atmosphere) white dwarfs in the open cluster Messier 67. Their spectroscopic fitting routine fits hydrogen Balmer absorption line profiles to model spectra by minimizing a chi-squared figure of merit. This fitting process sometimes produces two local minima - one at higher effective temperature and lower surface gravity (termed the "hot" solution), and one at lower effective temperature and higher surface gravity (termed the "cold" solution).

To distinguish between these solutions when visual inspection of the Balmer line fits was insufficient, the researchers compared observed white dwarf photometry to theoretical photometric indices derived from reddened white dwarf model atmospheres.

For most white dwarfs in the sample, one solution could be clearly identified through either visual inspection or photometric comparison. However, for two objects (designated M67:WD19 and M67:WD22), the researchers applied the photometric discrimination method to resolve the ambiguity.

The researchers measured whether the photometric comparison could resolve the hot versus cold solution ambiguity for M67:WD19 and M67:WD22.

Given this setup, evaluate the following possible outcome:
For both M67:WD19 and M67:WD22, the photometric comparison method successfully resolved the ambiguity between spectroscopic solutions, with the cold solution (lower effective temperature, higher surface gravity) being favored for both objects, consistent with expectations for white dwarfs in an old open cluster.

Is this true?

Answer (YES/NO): NO